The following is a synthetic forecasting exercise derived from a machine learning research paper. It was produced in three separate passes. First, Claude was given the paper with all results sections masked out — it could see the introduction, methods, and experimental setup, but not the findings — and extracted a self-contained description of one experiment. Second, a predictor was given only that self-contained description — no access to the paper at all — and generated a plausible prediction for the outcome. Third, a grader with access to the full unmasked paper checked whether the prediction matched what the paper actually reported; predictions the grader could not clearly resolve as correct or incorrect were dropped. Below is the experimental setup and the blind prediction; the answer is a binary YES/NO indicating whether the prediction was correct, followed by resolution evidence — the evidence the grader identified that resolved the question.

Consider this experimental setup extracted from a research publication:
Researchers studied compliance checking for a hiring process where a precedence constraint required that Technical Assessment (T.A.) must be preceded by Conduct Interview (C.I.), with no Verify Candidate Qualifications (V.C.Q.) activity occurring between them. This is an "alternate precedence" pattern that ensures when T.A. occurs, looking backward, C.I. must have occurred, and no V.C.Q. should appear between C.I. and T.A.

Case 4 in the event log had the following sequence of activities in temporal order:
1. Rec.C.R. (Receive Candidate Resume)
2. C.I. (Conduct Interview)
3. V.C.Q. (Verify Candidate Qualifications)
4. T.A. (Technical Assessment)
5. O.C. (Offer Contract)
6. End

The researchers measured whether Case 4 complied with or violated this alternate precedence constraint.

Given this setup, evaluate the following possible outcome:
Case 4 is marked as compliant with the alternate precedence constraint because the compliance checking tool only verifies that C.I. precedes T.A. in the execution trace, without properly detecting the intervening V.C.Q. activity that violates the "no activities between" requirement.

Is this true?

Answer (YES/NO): NO